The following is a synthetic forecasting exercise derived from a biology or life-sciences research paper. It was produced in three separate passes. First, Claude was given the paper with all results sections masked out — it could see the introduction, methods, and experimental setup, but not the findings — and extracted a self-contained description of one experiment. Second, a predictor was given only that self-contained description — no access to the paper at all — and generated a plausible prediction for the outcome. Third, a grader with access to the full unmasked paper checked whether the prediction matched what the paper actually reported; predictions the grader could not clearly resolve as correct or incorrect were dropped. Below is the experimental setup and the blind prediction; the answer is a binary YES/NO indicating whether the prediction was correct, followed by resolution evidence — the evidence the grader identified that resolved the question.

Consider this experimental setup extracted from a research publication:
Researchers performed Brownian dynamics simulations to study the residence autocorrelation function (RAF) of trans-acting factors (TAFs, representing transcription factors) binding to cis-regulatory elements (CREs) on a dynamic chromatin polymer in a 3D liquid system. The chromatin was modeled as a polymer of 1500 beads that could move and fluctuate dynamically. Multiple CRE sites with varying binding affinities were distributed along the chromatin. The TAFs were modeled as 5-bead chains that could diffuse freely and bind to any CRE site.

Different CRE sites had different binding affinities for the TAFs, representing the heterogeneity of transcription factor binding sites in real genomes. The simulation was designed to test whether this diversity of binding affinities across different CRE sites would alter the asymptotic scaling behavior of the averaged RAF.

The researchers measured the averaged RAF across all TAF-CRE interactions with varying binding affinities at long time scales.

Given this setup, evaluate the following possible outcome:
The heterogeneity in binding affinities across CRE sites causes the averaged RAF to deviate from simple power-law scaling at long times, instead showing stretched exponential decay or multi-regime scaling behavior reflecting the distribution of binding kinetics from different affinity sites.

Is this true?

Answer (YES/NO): NO